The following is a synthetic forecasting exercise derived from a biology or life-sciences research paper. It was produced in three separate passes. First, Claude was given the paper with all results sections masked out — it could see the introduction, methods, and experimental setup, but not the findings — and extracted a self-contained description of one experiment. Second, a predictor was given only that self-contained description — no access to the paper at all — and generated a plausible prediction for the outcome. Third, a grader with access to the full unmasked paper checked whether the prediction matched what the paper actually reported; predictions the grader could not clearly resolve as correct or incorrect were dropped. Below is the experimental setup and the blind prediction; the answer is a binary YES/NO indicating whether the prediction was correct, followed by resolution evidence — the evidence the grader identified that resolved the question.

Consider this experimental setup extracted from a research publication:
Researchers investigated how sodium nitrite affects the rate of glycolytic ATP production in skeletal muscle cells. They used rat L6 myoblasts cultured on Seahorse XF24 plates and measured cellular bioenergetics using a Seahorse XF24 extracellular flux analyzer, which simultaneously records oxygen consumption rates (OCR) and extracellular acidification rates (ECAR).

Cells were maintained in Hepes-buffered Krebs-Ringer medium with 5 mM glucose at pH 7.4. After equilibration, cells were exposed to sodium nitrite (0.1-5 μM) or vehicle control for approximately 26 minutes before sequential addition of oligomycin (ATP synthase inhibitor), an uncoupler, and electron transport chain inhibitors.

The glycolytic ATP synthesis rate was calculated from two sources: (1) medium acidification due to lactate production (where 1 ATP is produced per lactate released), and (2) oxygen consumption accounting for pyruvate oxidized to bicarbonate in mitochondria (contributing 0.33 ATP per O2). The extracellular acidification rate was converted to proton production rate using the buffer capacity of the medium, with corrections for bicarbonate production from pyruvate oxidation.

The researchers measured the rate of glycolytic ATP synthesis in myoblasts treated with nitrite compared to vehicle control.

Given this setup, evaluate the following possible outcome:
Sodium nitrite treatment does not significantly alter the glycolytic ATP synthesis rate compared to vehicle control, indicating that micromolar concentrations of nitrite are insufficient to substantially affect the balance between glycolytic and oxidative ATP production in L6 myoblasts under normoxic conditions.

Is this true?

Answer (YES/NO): NO